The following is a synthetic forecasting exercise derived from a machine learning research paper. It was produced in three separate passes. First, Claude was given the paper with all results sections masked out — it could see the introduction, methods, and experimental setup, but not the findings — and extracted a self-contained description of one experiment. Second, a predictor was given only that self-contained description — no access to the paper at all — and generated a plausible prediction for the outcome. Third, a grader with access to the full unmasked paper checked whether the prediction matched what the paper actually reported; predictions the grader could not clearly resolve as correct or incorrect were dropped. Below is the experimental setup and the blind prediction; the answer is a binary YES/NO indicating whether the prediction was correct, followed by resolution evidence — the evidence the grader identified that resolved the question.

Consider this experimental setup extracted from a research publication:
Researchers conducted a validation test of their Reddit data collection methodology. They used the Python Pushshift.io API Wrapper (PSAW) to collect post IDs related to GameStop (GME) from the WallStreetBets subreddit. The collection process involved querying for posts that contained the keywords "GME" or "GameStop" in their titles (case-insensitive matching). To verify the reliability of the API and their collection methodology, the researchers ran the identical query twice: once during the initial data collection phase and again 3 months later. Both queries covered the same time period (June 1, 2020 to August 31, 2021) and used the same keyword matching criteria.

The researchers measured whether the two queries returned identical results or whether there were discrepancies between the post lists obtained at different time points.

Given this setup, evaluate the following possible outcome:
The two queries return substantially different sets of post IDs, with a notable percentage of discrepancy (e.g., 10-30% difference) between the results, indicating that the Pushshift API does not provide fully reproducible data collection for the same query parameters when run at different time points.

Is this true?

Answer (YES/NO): NO